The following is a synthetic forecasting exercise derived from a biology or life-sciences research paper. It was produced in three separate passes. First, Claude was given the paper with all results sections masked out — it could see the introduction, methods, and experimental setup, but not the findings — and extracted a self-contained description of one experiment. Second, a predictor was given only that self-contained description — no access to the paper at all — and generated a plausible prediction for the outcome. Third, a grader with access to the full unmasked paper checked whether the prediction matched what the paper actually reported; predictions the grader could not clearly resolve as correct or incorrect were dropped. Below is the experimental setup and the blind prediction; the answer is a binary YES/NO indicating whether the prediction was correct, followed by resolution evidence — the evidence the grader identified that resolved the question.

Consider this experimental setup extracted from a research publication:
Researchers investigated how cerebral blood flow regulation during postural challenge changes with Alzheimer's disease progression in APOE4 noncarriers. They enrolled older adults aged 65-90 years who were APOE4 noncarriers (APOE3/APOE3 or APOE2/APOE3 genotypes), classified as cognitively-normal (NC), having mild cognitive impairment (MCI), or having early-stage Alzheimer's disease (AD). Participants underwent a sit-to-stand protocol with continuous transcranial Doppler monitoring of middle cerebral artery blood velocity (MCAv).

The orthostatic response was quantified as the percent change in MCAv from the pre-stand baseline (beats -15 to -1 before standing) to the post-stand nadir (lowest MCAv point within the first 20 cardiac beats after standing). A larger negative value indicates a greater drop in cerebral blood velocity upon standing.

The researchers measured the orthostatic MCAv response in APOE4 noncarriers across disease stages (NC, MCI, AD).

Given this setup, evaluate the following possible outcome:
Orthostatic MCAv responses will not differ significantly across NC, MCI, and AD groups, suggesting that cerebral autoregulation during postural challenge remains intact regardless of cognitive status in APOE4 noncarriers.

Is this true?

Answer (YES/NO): YES